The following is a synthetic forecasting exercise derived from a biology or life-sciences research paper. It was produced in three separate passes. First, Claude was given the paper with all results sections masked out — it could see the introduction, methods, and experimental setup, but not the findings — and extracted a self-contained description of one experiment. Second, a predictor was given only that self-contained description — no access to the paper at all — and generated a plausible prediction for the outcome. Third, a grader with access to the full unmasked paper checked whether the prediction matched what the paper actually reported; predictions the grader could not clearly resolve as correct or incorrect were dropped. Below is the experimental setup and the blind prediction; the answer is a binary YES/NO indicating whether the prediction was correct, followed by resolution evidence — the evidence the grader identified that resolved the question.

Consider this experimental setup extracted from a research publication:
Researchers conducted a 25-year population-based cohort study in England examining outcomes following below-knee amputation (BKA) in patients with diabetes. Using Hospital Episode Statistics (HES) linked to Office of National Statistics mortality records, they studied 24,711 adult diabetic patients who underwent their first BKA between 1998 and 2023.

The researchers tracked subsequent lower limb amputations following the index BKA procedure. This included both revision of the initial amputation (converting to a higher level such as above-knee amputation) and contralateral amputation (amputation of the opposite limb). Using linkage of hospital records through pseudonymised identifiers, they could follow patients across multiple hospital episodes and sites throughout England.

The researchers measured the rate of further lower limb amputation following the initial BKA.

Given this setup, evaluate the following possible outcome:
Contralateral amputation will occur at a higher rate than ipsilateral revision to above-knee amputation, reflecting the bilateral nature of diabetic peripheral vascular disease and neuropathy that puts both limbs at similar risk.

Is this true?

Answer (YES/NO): YES